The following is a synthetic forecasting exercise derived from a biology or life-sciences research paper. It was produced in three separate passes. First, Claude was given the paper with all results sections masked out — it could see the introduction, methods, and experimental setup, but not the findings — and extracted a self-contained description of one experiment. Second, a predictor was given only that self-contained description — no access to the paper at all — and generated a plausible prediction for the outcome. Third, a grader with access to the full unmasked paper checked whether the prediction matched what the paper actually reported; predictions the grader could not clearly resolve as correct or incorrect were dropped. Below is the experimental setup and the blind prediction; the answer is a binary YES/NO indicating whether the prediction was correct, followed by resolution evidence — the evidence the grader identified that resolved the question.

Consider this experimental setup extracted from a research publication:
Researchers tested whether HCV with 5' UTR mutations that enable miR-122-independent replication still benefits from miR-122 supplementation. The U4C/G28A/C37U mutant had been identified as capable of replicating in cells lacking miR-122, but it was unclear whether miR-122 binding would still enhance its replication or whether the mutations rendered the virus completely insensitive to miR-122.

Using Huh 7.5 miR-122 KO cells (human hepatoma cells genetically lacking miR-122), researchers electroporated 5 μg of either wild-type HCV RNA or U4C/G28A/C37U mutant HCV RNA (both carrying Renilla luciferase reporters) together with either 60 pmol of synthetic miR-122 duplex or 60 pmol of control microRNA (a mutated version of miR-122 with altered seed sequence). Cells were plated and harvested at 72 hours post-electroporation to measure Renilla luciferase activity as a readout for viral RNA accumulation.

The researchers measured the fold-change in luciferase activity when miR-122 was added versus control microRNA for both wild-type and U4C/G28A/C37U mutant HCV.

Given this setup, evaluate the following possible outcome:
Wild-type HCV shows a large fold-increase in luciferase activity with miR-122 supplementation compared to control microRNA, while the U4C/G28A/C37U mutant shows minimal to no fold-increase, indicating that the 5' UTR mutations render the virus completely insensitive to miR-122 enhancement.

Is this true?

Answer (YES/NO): NO